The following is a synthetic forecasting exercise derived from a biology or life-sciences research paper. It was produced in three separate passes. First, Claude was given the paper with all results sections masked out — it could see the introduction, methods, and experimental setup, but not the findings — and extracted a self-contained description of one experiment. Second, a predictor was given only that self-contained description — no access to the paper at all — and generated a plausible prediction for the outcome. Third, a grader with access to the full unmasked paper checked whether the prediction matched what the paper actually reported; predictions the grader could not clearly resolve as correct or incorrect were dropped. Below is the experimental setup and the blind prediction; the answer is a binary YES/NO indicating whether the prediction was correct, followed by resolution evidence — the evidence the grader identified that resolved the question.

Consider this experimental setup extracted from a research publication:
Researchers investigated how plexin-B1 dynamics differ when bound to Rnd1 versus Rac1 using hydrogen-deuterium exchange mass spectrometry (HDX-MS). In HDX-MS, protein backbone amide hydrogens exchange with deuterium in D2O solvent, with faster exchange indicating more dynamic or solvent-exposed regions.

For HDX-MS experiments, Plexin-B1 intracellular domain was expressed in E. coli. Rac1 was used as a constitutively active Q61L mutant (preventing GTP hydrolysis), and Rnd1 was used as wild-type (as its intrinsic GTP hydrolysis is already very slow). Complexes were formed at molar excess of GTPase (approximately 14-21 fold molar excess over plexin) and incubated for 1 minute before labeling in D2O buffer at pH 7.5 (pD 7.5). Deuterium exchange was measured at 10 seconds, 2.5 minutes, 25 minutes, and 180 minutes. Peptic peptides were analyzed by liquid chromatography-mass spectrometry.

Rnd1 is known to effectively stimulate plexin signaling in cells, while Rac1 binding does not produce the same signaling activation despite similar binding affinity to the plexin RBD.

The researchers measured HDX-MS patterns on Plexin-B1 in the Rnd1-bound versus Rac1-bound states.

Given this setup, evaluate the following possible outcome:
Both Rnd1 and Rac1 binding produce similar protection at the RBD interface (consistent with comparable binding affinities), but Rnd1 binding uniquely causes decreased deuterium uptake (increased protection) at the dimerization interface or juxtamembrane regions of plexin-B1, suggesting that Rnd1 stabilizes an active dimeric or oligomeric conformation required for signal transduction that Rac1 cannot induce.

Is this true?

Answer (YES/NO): NO